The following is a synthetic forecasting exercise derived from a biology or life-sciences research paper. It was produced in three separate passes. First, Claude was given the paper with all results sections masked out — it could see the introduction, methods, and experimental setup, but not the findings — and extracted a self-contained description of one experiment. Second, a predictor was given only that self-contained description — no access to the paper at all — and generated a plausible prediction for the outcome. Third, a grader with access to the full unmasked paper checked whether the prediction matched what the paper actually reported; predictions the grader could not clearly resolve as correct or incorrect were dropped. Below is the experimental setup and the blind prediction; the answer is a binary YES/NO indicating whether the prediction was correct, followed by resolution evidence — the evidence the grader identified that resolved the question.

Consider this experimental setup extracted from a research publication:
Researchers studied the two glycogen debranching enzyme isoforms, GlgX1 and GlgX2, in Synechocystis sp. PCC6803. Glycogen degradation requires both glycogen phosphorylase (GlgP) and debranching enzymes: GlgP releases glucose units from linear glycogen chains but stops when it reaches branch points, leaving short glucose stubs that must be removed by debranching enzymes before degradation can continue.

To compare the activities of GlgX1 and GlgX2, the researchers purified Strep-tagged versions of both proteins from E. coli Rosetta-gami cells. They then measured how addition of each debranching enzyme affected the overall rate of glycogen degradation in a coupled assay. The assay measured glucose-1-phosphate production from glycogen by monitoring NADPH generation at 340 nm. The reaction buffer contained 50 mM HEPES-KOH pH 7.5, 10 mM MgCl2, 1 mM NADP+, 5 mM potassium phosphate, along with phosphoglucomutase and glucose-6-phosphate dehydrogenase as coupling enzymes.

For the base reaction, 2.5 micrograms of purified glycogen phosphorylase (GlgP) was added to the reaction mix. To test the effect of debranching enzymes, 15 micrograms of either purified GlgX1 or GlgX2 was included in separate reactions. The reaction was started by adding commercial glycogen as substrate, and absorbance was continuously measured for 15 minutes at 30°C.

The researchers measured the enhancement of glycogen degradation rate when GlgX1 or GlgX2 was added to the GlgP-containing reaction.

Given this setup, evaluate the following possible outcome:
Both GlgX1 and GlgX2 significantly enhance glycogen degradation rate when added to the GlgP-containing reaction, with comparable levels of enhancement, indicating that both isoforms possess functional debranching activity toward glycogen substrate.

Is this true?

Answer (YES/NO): NO